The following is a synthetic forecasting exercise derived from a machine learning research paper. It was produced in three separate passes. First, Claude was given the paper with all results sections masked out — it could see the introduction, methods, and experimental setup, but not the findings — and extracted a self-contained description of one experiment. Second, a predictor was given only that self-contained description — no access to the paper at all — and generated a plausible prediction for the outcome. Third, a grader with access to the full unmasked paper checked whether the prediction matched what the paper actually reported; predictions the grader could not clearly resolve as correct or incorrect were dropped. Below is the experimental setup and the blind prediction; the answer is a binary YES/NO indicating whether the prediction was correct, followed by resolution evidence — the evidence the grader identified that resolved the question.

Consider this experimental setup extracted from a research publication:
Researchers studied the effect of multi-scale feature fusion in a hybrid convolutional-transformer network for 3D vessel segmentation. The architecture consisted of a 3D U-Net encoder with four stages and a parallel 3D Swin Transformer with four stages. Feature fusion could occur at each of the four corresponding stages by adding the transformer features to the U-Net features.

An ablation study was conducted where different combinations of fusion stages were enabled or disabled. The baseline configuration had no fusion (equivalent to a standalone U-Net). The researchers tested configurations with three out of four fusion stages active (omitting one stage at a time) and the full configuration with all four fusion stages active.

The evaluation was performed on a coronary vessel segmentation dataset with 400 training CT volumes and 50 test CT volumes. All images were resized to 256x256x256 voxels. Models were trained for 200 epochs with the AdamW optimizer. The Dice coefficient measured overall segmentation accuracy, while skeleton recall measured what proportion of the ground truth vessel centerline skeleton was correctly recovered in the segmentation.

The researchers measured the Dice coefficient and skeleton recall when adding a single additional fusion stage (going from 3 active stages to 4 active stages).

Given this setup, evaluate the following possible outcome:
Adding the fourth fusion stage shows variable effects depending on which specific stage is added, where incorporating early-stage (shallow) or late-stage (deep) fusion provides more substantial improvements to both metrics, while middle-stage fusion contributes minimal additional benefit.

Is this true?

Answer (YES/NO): NO